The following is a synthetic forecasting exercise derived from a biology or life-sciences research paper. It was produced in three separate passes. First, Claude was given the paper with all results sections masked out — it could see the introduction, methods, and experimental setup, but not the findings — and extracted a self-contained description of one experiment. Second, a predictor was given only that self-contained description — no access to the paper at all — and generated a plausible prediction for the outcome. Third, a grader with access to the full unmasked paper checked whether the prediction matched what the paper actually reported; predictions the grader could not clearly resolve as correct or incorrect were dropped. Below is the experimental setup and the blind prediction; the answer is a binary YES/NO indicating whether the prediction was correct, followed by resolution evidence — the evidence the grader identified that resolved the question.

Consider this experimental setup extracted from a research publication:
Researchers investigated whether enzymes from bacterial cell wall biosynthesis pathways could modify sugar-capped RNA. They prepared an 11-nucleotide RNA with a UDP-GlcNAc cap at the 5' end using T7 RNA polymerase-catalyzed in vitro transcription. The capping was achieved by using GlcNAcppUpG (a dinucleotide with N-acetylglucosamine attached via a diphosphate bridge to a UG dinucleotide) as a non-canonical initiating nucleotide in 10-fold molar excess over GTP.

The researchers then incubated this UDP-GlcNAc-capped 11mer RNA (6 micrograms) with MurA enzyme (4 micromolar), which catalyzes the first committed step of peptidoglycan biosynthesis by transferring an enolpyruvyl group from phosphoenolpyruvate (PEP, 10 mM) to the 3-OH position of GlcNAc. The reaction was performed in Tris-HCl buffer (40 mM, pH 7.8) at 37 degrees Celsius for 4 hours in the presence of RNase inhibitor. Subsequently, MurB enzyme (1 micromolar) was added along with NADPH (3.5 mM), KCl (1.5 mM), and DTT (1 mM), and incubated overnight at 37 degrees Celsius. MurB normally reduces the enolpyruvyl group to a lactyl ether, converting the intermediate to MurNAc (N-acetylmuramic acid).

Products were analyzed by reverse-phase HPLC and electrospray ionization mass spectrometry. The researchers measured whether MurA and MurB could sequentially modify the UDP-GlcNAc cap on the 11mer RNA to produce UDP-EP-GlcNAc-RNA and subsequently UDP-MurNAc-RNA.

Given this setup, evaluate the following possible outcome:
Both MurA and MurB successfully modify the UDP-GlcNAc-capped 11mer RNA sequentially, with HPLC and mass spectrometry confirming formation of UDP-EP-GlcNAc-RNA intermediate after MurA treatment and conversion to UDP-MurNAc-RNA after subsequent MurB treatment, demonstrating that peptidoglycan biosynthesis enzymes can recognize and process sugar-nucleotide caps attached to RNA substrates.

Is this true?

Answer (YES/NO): NO